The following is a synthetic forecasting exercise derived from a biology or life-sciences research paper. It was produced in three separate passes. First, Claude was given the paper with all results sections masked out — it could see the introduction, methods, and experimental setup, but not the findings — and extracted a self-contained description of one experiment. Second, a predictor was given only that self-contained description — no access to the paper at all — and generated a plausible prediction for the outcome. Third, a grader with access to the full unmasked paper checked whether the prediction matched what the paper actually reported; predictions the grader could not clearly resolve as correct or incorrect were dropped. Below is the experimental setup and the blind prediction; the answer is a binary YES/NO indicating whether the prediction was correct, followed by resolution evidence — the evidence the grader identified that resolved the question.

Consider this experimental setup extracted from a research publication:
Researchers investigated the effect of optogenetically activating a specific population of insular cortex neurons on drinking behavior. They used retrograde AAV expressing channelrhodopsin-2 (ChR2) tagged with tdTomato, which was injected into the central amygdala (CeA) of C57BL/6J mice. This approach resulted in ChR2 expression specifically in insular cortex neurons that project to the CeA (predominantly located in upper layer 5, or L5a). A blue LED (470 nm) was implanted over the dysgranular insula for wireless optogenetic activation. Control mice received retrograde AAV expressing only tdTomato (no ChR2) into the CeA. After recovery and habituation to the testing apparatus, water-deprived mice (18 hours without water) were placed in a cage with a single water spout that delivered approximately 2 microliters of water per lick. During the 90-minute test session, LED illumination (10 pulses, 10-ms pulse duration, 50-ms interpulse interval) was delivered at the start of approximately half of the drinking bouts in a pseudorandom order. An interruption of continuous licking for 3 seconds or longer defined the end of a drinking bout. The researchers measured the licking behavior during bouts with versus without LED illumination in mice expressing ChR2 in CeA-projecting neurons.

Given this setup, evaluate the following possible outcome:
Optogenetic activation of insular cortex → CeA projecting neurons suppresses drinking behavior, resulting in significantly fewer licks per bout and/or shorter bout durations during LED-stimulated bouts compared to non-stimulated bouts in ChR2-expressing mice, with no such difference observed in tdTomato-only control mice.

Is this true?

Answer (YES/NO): YES